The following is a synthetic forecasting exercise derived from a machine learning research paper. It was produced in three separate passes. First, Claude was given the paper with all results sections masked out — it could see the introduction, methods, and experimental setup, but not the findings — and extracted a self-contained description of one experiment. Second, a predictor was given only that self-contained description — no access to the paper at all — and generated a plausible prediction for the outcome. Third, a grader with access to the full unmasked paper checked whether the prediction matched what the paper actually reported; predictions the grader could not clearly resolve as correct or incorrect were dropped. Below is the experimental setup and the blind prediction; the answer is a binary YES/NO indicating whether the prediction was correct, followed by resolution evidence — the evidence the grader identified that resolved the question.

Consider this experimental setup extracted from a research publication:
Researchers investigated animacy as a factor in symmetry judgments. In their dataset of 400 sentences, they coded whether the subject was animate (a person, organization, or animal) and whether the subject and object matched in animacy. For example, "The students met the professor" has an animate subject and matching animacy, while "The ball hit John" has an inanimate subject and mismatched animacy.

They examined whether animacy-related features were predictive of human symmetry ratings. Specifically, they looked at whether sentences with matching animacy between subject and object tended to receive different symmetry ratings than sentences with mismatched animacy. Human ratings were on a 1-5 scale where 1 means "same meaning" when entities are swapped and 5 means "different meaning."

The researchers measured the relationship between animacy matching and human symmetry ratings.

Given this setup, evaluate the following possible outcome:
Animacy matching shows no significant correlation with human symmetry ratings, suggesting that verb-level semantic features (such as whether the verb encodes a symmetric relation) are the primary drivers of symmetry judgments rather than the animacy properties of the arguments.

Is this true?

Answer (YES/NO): NO